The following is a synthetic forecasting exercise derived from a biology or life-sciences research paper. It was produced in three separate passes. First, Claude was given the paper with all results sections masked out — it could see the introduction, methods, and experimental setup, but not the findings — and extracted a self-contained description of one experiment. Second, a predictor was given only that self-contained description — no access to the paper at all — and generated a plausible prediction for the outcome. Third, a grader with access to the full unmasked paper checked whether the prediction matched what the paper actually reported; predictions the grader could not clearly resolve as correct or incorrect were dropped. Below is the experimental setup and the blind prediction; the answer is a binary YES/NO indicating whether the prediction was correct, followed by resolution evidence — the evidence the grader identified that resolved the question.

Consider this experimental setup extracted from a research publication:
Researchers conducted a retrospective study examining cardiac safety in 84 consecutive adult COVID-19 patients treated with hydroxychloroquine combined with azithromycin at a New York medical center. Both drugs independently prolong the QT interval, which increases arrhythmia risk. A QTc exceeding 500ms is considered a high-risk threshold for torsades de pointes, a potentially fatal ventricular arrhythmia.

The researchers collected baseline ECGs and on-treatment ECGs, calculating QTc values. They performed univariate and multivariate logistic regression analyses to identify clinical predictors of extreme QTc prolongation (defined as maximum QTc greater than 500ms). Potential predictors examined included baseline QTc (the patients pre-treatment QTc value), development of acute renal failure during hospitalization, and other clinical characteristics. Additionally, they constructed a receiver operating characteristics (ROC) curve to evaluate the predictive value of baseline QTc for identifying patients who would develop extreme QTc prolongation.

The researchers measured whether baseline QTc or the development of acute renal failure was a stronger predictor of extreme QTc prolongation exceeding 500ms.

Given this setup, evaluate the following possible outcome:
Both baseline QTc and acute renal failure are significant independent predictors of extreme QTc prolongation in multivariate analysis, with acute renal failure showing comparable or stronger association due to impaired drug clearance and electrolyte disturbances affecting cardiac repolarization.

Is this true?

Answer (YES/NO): NO